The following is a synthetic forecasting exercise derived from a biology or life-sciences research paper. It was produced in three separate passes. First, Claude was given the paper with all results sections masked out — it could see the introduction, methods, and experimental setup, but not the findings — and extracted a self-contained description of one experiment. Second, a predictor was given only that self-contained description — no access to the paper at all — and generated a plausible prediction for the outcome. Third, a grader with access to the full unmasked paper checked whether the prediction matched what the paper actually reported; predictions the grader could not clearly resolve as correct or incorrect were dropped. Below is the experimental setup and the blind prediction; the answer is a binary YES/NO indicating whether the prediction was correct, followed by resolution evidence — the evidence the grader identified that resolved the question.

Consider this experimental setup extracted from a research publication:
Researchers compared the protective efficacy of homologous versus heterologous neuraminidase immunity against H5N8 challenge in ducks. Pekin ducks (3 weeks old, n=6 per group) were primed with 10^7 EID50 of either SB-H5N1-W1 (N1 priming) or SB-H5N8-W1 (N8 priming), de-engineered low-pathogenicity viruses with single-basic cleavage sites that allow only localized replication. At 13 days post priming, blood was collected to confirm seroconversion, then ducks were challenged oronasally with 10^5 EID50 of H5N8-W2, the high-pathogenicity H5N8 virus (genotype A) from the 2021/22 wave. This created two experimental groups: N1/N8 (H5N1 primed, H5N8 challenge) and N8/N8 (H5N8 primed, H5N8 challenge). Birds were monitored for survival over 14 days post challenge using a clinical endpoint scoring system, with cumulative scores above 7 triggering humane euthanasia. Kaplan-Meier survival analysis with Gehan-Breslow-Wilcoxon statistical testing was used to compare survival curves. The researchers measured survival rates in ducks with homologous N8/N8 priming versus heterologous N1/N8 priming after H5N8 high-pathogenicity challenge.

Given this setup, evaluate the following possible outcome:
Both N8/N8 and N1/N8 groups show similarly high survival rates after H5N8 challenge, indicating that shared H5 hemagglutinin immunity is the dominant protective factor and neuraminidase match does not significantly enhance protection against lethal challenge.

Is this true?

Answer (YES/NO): NO